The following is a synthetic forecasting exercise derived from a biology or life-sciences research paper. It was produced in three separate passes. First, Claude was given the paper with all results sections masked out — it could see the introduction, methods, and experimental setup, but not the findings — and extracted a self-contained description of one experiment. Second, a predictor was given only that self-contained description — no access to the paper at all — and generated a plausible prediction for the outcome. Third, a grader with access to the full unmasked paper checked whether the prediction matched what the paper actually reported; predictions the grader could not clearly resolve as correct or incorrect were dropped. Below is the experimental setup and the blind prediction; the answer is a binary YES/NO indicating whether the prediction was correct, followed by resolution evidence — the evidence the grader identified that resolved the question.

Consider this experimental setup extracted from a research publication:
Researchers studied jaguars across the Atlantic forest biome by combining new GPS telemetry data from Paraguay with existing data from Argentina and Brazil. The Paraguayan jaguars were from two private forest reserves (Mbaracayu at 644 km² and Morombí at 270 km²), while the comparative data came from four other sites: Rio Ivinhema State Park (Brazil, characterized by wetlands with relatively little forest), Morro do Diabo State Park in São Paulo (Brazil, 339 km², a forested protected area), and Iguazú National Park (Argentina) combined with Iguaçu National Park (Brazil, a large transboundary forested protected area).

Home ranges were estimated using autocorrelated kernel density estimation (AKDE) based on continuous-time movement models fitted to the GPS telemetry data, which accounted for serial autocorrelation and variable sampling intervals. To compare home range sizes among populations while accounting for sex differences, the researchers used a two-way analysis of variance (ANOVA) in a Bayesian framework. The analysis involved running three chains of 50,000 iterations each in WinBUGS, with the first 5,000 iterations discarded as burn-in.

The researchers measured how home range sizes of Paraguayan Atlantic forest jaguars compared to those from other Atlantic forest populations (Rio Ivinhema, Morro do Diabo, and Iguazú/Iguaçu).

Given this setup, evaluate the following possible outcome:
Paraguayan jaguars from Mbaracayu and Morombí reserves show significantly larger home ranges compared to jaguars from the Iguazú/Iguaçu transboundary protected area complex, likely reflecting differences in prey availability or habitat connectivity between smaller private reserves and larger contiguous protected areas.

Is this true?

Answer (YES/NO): NO